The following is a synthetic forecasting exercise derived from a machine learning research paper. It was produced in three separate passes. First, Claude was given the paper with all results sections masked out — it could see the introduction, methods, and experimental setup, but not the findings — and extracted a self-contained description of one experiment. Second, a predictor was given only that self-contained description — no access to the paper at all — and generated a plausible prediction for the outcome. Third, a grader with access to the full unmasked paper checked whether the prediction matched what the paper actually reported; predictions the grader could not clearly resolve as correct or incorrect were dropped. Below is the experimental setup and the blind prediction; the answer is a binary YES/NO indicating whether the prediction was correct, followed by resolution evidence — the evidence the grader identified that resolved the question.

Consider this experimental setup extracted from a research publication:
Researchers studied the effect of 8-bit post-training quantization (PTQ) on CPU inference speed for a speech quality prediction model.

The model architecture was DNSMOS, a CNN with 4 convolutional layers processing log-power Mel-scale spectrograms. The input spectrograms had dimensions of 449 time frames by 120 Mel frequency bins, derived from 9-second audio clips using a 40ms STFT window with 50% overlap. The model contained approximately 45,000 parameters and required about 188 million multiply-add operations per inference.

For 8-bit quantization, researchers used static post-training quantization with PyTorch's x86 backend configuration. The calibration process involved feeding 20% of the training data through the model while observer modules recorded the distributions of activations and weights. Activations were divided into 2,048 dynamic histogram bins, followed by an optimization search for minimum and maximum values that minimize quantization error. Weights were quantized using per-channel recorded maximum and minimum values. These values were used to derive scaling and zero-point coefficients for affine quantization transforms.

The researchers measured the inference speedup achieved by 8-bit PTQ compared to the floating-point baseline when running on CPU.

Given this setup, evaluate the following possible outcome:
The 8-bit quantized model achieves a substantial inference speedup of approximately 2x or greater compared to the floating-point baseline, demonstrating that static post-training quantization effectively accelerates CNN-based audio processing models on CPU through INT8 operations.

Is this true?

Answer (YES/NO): YES